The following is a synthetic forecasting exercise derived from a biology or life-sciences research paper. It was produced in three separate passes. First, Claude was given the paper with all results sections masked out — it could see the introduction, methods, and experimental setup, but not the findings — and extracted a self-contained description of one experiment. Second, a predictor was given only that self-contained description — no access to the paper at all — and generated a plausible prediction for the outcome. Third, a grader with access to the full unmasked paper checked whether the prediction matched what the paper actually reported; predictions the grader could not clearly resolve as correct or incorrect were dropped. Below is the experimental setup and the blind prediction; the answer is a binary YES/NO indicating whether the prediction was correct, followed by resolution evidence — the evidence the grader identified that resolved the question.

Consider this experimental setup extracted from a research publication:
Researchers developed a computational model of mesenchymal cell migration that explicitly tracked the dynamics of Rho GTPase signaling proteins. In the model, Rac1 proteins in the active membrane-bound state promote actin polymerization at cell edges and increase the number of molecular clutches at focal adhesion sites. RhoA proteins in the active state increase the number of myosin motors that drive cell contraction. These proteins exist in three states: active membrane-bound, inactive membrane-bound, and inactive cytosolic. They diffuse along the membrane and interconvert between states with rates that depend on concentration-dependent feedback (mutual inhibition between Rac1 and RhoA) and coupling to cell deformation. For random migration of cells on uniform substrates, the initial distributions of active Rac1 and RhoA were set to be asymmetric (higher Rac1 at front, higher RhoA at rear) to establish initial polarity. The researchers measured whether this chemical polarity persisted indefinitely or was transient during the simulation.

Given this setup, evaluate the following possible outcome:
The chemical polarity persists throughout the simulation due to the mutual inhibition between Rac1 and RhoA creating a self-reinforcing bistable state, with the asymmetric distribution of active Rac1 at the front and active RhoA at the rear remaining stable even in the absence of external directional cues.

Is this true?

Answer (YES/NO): NO